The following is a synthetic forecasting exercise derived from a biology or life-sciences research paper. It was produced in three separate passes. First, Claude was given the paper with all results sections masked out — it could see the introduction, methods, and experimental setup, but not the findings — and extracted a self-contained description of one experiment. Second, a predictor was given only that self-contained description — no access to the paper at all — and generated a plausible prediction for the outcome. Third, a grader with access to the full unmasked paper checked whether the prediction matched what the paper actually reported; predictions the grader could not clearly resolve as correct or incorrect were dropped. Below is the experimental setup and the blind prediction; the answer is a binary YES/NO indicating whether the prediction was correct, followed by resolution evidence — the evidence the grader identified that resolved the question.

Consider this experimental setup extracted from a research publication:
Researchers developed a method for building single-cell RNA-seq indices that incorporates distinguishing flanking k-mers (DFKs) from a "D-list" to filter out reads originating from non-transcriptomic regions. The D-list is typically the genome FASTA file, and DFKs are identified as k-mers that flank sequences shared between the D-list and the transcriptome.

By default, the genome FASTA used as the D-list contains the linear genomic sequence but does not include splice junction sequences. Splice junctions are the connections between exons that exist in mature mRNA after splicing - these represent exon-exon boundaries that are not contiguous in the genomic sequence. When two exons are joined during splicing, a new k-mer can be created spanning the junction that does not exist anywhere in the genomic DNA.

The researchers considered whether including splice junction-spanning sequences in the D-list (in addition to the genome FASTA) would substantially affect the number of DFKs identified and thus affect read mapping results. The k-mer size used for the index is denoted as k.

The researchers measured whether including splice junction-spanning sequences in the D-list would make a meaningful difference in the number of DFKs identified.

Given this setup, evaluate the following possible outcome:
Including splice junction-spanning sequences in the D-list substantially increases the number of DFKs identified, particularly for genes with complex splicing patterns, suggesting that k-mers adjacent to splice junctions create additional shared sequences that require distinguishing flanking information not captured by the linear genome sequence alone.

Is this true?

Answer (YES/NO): NO